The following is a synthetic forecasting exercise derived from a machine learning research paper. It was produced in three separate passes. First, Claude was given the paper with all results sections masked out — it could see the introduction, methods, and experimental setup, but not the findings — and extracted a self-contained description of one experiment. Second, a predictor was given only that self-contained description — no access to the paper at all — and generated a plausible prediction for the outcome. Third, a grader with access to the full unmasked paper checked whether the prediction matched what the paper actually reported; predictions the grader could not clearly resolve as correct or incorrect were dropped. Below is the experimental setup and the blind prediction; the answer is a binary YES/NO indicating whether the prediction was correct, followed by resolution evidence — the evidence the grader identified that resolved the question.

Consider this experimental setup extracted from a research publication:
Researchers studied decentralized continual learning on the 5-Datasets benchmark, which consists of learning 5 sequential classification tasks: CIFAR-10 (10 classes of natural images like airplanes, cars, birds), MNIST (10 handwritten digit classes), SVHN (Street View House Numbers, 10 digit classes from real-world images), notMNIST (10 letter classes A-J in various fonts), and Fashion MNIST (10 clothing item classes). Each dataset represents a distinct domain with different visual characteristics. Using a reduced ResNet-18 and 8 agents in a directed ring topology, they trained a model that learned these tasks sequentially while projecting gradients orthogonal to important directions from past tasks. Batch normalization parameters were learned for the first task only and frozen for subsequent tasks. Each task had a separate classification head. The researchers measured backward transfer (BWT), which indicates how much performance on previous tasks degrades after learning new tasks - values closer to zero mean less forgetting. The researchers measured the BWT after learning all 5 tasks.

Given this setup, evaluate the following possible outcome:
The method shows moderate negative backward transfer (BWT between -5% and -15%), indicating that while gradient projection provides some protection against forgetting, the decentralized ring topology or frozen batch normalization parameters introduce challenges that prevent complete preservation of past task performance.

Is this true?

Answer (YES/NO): NO